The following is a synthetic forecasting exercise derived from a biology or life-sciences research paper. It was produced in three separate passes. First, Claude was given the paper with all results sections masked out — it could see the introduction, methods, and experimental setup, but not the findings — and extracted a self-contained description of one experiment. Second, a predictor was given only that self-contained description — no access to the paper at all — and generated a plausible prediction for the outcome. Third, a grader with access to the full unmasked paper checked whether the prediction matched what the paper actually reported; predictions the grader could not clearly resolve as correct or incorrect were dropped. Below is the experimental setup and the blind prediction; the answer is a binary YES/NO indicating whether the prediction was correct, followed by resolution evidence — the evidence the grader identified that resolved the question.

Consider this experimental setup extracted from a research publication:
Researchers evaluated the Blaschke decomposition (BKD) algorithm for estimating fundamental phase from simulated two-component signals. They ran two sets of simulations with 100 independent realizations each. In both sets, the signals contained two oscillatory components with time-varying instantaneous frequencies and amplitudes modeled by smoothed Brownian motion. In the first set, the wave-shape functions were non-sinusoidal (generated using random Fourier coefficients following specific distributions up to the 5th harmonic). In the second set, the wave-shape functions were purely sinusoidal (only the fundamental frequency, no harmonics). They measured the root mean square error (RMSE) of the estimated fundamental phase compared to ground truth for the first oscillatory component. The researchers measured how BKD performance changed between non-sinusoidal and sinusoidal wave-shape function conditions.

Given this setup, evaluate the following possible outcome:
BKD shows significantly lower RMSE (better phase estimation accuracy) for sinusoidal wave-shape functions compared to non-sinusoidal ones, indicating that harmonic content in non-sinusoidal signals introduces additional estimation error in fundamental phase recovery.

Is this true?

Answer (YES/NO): YES